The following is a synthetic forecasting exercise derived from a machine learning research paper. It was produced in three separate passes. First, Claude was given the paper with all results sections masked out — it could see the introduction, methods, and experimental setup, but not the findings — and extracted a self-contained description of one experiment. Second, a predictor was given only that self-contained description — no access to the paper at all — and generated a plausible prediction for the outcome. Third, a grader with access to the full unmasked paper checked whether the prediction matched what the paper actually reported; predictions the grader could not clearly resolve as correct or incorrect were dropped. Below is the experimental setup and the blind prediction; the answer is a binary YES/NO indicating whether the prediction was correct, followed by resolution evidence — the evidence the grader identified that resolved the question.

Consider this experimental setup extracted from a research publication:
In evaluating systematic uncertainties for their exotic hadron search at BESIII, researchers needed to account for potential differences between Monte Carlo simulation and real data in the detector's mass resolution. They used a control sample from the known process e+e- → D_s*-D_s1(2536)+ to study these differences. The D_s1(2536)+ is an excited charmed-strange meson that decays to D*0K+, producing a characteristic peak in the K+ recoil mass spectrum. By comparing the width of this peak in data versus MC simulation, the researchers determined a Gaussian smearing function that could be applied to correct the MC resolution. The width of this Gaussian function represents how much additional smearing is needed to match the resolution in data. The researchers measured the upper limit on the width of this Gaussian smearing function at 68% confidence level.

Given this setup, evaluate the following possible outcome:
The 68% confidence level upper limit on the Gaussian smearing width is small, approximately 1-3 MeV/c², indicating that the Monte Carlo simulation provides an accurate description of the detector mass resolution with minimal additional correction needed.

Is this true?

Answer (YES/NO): YES